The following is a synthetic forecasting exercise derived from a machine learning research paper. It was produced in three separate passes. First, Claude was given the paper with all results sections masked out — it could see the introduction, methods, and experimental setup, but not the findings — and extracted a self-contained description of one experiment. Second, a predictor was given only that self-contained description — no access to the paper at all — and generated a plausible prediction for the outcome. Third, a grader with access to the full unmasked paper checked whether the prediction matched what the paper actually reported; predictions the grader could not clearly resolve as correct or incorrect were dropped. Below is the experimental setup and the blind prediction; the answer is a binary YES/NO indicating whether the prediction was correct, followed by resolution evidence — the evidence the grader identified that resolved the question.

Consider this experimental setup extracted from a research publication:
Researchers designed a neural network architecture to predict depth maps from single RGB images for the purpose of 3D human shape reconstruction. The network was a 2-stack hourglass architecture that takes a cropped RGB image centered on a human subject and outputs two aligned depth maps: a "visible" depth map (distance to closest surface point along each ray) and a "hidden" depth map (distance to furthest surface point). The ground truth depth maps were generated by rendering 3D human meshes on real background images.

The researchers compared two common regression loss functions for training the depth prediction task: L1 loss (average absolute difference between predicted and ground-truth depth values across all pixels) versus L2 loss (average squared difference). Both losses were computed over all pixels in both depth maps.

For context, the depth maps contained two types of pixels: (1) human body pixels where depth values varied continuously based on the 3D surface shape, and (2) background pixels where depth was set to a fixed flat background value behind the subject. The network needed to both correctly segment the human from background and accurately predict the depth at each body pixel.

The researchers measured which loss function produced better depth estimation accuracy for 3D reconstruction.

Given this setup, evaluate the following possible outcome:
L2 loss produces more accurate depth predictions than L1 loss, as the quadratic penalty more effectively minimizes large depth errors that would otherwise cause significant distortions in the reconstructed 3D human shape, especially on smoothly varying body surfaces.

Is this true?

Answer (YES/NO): NO